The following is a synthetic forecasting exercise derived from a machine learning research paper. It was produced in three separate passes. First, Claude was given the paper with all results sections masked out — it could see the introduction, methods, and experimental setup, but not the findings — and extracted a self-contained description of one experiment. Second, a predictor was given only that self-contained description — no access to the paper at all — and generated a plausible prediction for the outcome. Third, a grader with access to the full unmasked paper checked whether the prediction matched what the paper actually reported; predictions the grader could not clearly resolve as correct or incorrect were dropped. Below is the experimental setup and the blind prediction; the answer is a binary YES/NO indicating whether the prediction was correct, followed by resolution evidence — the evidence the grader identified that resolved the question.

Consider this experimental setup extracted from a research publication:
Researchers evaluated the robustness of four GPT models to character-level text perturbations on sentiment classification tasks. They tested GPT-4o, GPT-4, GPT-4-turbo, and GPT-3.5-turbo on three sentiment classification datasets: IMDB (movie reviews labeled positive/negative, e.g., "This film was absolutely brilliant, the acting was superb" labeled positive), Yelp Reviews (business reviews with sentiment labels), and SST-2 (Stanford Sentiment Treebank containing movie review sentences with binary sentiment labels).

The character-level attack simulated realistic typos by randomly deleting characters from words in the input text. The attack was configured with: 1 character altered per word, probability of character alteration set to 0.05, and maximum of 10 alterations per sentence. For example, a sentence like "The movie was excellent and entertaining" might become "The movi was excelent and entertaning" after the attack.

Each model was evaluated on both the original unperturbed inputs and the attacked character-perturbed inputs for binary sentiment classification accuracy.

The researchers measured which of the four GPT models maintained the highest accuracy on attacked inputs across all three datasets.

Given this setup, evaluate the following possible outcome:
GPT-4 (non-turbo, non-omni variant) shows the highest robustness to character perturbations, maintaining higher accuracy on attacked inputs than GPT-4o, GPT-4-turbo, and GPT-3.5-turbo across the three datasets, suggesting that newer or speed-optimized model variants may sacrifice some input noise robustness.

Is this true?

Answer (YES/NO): NO